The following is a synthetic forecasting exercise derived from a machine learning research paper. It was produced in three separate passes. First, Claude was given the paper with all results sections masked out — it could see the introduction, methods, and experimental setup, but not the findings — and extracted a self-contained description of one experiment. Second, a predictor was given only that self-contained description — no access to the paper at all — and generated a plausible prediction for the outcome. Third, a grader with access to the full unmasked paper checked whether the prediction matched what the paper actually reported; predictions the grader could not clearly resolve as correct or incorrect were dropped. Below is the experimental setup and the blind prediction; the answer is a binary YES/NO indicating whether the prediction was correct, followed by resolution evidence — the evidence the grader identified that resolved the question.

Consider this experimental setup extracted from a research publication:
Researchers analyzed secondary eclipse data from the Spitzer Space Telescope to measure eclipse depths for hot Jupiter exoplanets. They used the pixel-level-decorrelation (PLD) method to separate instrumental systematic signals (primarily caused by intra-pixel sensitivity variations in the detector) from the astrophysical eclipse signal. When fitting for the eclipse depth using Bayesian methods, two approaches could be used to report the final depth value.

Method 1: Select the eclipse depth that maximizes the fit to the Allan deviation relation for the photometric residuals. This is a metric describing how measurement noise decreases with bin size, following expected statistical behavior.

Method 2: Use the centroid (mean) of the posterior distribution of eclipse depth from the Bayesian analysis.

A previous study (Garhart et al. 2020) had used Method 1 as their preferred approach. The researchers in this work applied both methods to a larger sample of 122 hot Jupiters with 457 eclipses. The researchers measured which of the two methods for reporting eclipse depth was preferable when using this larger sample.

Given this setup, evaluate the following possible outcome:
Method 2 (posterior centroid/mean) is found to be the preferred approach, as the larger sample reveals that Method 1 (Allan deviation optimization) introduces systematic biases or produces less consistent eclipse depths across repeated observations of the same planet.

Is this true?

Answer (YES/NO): NO